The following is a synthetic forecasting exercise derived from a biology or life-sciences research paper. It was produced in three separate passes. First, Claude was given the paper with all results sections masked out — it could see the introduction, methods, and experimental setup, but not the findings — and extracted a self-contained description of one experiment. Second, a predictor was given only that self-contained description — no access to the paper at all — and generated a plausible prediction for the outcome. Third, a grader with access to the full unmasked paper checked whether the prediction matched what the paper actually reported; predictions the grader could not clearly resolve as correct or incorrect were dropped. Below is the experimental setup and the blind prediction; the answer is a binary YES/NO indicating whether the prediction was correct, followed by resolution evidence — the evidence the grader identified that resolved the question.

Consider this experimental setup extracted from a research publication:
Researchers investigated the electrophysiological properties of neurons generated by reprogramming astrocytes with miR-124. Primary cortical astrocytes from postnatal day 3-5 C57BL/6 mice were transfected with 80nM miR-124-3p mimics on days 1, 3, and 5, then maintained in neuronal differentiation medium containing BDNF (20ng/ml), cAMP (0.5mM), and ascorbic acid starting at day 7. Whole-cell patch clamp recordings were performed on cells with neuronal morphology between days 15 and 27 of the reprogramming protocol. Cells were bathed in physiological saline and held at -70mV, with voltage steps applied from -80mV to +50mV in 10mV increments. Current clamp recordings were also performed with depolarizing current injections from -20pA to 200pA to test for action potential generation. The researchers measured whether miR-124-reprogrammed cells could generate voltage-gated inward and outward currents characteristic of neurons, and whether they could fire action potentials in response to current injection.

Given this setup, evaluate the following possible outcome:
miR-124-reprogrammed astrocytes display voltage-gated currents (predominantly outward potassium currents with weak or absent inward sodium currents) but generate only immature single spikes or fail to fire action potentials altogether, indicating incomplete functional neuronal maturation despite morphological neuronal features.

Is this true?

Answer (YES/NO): NO